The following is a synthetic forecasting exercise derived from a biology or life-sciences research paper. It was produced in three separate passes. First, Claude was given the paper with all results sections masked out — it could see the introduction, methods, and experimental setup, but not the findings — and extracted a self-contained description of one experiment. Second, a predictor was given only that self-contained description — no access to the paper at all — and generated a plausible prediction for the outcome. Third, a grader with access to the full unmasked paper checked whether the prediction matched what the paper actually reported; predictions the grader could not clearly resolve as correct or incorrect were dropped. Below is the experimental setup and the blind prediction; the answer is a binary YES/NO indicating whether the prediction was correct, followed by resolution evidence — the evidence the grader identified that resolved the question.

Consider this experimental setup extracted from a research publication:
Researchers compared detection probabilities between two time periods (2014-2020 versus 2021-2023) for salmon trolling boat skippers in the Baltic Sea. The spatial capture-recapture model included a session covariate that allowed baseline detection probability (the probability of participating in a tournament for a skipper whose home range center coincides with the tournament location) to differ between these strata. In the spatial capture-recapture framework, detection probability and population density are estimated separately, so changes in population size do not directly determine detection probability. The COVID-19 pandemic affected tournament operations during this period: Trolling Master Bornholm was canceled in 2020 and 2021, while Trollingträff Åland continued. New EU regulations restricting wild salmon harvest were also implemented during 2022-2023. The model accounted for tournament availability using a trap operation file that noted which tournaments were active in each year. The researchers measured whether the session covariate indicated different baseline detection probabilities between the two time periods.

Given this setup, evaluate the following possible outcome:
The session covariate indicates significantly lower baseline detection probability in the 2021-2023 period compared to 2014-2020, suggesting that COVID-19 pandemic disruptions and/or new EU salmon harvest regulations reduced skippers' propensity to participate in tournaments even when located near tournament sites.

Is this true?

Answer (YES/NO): NO